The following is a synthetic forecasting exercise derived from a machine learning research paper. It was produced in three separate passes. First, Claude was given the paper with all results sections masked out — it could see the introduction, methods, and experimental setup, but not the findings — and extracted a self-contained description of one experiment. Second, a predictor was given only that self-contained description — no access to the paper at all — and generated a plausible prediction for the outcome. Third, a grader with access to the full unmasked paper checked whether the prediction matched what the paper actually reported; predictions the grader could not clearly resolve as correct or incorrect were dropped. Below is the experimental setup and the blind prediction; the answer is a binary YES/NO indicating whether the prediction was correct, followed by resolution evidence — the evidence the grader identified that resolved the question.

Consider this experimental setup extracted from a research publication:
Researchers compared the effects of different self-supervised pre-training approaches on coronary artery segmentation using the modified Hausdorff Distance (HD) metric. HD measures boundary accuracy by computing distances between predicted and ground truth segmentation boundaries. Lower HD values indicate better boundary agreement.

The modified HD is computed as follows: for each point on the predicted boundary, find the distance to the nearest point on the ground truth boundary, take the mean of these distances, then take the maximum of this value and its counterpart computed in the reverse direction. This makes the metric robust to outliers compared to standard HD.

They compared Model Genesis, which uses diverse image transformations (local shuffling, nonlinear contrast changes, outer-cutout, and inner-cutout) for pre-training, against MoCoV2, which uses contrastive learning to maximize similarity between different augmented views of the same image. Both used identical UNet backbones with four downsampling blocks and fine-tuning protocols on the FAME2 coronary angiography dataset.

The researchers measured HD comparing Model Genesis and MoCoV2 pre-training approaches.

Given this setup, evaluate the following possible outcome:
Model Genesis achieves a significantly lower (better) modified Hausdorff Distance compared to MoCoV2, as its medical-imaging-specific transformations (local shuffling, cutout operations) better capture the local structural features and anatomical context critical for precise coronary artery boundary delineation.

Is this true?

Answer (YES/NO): YES